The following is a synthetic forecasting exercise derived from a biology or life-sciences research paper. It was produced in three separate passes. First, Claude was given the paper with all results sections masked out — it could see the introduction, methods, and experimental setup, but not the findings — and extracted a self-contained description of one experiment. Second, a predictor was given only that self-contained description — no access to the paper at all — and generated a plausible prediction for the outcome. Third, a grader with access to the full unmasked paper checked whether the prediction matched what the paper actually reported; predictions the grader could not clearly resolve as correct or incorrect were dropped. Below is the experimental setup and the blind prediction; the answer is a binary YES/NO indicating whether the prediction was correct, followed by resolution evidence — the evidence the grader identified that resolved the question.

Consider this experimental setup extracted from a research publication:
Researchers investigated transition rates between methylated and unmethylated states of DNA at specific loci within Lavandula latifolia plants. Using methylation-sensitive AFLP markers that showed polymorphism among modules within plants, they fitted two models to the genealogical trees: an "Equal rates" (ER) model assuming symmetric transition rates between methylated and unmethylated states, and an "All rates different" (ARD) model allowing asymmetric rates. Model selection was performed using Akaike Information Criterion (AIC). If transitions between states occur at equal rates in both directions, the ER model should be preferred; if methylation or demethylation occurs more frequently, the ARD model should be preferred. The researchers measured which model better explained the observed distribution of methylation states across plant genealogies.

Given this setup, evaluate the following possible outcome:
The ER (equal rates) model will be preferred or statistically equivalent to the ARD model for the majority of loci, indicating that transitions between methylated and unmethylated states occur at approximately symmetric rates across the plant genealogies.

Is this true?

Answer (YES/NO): YES